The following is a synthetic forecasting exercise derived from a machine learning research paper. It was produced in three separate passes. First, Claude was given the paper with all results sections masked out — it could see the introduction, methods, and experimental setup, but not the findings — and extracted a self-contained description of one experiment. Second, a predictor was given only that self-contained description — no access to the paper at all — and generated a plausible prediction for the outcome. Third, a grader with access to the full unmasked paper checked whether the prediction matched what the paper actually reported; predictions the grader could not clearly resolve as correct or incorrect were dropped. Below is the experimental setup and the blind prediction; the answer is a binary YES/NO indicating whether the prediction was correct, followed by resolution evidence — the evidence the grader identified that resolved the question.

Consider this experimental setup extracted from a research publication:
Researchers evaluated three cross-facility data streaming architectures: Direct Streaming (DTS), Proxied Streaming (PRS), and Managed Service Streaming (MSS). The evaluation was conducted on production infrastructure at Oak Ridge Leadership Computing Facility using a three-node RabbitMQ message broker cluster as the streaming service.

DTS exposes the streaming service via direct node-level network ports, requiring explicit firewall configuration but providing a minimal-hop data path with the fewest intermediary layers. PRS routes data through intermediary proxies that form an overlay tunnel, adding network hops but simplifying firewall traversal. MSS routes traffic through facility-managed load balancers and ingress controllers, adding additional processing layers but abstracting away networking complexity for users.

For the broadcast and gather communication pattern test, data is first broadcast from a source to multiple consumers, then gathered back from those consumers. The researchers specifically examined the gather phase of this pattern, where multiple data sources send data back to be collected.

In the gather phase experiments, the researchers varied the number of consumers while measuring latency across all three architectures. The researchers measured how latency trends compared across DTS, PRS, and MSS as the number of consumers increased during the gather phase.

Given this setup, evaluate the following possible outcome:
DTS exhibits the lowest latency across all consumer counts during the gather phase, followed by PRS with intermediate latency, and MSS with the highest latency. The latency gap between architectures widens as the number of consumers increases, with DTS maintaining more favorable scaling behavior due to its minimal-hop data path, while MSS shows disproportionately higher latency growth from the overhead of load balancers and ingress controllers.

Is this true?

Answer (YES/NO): NO